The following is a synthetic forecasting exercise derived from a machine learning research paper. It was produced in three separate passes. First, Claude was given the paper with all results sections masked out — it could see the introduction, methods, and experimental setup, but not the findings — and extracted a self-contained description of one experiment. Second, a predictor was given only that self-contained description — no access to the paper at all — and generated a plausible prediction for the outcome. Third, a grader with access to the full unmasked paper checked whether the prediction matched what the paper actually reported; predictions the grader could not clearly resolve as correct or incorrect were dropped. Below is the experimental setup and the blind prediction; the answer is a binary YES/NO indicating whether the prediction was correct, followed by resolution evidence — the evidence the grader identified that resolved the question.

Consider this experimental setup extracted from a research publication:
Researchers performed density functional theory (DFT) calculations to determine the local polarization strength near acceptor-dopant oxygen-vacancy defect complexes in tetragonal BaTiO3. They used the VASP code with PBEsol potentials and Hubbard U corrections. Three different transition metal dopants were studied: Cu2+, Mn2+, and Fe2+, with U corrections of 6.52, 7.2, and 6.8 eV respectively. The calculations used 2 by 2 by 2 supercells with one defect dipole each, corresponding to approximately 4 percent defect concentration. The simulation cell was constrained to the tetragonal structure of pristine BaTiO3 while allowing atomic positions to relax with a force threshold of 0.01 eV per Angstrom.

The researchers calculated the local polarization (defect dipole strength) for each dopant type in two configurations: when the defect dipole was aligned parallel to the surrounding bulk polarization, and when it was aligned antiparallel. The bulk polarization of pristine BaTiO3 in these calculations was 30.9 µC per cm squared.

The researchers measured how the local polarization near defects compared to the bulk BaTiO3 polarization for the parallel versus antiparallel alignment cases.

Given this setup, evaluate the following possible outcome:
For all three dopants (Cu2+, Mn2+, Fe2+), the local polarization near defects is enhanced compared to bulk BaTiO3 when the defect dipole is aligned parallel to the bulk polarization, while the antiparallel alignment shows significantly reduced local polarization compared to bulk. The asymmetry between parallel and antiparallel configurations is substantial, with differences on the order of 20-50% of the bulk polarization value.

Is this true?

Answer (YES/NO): NO